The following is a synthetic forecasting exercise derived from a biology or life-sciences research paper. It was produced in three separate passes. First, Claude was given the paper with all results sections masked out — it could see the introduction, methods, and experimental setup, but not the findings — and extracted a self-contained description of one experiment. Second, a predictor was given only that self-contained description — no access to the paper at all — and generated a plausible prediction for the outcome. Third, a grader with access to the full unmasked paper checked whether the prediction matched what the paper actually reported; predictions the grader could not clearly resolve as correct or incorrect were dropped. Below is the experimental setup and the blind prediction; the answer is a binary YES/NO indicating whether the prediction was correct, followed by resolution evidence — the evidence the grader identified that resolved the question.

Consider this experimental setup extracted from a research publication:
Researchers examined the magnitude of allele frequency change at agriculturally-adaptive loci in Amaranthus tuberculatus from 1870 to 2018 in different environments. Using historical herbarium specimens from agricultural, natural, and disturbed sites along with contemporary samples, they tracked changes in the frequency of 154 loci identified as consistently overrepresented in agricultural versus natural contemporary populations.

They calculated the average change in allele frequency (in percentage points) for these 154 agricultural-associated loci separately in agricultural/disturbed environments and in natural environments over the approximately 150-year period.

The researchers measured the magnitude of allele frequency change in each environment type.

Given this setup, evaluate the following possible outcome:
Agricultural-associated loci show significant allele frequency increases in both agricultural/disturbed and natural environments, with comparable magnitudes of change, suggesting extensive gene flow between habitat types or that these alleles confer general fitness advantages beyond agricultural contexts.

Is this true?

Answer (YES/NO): NO